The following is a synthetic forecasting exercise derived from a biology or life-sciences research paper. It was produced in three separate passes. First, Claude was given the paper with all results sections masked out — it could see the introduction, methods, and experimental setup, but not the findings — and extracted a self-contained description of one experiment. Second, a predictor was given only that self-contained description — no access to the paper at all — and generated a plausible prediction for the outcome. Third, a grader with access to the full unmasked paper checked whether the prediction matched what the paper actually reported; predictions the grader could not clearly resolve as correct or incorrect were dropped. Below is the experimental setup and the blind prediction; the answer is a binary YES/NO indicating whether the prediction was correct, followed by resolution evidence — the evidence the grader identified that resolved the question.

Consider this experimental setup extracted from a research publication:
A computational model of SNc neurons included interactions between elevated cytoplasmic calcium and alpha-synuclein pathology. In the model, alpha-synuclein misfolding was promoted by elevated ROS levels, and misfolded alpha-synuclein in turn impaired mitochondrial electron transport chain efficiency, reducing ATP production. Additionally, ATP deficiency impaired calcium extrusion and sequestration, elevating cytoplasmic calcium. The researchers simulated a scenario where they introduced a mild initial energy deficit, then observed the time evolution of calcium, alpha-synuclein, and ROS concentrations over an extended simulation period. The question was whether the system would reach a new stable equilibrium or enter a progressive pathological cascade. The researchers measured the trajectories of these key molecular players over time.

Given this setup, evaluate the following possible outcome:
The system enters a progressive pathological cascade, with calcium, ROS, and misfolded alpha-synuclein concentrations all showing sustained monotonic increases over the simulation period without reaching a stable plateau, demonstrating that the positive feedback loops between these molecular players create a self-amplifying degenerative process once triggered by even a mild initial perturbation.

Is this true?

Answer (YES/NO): NO